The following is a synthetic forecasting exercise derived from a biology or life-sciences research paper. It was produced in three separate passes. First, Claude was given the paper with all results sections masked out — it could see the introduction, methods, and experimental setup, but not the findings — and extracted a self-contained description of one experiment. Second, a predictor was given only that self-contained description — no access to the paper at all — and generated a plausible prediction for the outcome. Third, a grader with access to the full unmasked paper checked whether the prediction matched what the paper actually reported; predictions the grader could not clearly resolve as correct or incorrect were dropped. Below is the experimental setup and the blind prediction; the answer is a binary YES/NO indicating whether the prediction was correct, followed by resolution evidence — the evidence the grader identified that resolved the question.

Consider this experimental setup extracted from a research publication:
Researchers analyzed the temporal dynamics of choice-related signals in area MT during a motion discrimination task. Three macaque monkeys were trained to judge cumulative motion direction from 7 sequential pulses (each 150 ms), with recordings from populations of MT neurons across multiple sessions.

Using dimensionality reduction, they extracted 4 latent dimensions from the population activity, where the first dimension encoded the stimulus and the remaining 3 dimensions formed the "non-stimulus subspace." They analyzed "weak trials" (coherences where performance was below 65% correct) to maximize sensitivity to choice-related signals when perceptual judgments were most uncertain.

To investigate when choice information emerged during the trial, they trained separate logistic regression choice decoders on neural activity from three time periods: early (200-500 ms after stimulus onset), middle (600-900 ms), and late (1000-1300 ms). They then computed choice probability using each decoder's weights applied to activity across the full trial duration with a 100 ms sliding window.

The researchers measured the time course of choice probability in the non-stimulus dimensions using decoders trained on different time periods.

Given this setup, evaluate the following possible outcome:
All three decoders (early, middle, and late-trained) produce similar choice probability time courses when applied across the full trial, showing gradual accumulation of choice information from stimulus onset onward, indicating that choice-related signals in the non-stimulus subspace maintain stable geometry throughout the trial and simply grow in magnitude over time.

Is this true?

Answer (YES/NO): NO